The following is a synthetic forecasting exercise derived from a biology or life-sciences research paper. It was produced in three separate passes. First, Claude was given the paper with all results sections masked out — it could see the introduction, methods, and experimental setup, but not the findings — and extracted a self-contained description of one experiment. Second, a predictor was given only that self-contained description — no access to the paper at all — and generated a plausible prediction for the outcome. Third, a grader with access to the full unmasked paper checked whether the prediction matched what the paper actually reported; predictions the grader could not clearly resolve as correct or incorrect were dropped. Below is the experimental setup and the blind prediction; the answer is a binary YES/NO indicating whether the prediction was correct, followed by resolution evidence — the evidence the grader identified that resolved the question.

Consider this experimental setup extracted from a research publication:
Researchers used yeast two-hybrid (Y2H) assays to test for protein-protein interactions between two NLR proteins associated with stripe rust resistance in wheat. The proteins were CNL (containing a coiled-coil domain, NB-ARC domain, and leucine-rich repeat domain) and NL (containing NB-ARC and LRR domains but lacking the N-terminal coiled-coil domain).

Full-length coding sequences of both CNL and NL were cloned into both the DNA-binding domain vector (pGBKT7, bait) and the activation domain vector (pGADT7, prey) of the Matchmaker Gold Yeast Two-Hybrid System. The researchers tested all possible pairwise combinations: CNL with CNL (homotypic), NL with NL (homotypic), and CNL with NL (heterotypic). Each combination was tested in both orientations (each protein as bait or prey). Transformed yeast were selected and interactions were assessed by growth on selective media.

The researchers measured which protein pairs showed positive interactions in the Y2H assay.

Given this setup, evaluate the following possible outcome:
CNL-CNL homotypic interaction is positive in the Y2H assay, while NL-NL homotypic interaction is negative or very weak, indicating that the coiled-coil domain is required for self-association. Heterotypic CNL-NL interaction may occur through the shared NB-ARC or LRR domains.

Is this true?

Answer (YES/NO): NO